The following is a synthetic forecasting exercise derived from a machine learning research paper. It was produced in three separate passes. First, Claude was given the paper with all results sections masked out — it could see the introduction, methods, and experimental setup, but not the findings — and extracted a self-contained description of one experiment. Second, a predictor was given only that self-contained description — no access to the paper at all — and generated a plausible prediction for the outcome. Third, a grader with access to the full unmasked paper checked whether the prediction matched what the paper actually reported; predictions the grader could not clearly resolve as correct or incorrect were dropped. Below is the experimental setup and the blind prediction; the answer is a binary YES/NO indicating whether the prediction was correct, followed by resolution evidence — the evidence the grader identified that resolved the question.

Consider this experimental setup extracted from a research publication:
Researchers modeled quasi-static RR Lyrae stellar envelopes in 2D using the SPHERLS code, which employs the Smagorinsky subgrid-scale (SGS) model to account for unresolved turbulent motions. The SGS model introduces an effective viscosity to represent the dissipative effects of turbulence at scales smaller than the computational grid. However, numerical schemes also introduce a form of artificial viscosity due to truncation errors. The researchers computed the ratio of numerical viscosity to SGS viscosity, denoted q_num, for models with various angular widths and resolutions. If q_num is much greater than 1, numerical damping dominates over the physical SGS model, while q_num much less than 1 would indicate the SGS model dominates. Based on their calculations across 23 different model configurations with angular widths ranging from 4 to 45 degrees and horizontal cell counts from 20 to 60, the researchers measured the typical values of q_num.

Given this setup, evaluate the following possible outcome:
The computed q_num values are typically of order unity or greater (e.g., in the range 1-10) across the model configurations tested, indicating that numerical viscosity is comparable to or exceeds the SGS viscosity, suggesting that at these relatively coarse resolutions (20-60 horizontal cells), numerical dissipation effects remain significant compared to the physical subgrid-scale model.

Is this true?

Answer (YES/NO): NO